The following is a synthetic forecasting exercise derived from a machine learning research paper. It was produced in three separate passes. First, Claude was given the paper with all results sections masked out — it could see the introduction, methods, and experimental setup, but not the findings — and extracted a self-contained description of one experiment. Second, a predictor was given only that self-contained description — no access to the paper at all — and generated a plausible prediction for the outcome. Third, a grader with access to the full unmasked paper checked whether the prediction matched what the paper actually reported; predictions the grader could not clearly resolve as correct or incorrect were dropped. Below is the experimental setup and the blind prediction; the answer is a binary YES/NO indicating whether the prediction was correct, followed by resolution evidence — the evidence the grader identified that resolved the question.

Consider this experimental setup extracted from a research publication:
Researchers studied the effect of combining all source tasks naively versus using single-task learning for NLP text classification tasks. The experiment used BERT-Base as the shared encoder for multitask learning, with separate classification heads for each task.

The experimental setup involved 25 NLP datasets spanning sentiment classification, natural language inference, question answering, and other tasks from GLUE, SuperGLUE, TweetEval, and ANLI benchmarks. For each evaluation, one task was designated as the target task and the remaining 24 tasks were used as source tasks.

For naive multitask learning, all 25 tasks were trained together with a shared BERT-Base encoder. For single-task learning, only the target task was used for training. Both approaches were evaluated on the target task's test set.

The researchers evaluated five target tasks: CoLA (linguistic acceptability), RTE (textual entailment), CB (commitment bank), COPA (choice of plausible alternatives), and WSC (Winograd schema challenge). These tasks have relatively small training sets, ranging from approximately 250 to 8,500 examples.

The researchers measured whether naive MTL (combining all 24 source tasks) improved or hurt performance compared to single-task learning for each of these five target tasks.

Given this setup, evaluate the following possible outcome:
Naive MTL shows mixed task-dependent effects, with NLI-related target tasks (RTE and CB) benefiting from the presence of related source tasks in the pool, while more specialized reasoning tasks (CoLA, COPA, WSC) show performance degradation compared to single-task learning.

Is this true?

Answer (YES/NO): NO